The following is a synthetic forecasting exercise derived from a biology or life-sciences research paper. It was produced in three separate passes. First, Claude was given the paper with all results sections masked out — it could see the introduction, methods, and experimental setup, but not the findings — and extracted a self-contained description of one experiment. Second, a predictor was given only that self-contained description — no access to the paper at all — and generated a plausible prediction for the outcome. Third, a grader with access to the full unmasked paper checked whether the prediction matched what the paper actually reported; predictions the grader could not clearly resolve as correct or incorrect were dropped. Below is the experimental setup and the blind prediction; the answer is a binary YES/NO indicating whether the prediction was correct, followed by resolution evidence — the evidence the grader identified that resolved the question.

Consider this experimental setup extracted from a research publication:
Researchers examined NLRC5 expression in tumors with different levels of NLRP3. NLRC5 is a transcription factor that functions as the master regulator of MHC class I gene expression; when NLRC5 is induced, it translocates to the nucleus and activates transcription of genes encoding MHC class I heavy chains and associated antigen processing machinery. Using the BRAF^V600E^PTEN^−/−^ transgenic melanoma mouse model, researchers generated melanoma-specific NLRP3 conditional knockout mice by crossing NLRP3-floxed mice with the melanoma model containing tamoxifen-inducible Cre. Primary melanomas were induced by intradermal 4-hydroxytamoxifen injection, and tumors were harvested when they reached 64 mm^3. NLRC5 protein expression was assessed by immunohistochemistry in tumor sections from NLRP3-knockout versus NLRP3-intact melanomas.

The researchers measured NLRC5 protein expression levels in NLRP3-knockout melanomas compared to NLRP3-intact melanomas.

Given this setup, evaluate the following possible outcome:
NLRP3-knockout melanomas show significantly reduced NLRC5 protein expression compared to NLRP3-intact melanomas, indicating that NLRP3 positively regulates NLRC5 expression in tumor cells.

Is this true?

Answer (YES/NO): NO